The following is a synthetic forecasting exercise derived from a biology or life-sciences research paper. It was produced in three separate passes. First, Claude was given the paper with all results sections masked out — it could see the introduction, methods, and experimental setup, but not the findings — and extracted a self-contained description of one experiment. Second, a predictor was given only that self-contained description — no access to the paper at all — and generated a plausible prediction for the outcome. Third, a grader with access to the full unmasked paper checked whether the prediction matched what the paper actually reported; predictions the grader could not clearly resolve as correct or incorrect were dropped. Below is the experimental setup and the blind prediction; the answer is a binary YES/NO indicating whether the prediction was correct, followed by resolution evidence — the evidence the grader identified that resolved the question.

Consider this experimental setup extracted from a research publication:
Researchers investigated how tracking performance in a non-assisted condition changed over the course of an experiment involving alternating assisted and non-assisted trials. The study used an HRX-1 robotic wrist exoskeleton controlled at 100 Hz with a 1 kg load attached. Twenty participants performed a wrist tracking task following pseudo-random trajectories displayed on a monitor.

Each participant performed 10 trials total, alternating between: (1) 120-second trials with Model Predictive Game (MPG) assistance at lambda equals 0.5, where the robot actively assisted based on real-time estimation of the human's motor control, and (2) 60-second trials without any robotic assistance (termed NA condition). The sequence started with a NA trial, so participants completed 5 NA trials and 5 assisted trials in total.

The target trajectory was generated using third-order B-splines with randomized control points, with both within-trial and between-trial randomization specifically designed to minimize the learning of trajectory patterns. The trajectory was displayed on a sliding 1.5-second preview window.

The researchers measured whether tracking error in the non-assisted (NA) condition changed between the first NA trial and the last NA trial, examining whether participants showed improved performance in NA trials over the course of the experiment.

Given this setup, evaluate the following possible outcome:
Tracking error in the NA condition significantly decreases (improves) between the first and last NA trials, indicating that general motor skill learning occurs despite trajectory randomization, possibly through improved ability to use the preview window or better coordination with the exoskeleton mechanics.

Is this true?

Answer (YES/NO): NO